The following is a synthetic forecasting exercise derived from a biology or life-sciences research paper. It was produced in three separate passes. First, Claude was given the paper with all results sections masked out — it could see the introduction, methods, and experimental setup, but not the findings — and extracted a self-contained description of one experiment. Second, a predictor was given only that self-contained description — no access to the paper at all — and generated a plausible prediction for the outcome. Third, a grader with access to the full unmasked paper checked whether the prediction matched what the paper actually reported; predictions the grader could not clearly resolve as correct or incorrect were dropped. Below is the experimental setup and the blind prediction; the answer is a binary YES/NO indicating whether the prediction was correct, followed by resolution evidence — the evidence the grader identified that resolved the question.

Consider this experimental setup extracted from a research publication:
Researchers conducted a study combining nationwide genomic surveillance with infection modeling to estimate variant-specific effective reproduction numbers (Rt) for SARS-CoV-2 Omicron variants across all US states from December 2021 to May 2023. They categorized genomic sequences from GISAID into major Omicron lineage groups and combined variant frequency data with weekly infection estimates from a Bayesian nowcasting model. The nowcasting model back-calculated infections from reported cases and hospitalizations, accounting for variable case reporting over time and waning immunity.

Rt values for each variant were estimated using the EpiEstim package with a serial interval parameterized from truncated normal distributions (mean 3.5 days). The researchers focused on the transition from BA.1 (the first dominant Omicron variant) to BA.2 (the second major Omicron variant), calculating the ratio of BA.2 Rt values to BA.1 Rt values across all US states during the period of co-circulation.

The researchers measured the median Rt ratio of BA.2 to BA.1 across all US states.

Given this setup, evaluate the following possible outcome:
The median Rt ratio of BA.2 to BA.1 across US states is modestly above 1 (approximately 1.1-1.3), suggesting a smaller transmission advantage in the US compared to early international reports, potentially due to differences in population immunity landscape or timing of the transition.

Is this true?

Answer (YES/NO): YES